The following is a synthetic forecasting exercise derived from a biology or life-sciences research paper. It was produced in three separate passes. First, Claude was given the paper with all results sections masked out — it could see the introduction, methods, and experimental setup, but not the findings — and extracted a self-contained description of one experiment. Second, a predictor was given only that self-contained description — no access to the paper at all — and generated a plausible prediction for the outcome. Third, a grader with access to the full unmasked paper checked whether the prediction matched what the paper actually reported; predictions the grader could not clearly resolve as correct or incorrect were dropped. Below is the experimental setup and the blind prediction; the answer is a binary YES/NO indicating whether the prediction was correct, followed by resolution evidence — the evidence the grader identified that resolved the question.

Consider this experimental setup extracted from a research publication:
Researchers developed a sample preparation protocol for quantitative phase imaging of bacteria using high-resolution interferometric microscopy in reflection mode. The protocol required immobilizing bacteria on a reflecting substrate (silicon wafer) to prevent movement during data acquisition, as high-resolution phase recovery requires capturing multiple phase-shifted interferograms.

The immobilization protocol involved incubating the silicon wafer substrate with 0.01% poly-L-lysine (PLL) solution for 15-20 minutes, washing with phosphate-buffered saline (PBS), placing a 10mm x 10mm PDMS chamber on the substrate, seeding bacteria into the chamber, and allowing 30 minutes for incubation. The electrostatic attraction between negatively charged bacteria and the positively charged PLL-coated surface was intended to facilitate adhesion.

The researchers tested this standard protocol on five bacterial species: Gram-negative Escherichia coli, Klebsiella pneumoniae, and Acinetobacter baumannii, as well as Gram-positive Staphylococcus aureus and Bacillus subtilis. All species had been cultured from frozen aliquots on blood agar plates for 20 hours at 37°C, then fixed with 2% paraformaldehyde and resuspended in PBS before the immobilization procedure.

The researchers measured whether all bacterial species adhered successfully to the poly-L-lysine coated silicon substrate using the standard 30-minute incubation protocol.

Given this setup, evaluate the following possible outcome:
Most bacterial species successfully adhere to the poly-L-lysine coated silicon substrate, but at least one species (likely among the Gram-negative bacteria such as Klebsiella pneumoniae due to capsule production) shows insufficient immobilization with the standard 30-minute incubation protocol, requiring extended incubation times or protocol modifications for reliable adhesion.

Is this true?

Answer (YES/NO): NO